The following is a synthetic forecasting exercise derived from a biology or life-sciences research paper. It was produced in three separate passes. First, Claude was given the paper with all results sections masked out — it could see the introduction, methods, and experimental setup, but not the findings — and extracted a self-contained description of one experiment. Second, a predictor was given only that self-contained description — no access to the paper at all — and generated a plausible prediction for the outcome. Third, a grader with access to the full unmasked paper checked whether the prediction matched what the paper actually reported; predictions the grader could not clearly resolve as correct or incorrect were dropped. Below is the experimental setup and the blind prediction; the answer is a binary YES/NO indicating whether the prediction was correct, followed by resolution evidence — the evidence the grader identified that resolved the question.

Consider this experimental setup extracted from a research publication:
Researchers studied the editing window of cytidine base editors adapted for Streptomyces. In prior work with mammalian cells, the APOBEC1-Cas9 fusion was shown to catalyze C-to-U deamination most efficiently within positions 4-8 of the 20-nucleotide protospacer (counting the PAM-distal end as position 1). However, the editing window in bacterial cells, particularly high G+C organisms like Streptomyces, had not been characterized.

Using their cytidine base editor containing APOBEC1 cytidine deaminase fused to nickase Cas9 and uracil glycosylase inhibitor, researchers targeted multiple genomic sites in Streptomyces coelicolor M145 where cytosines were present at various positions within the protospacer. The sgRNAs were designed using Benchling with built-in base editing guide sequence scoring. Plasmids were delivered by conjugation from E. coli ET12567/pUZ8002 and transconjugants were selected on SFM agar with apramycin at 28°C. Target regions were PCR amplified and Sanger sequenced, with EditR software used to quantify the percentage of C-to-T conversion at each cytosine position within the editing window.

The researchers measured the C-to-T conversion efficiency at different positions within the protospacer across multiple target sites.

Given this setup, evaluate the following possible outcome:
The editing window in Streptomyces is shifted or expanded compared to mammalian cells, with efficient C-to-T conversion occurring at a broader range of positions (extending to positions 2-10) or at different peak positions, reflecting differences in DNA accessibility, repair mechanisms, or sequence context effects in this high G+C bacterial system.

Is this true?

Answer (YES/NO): NO